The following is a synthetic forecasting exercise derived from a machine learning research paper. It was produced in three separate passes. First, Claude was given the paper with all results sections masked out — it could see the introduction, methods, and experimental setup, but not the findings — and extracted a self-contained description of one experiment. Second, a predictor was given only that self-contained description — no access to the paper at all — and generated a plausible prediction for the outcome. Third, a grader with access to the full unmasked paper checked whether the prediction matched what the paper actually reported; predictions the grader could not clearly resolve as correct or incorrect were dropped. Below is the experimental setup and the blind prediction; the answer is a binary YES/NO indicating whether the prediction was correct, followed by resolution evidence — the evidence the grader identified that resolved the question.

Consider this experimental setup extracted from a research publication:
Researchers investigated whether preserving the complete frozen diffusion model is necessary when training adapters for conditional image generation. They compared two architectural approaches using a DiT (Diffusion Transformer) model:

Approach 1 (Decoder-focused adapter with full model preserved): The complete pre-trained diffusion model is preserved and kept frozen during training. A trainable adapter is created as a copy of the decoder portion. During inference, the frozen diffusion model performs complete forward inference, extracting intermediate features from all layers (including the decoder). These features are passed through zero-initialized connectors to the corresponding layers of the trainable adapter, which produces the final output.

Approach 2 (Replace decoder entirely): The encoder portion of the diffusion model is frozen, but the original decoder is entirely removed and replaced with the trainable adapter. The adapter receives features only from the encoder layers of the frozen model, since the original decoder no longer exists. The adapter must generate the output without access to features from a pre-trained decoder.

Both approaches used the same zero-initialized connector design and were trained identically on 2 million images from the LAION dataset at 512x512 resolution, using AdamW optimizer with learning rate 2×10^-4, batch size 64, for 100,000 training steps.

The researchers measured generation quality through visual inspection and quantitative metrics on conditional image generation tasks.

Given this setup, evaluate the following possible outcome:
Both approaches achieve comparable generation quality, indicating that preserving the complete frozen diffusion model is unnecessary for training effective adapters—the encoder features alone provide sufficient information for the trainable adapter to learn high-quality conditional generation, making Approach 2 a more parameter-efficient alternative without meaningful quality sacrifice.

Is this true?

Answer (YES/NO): NO